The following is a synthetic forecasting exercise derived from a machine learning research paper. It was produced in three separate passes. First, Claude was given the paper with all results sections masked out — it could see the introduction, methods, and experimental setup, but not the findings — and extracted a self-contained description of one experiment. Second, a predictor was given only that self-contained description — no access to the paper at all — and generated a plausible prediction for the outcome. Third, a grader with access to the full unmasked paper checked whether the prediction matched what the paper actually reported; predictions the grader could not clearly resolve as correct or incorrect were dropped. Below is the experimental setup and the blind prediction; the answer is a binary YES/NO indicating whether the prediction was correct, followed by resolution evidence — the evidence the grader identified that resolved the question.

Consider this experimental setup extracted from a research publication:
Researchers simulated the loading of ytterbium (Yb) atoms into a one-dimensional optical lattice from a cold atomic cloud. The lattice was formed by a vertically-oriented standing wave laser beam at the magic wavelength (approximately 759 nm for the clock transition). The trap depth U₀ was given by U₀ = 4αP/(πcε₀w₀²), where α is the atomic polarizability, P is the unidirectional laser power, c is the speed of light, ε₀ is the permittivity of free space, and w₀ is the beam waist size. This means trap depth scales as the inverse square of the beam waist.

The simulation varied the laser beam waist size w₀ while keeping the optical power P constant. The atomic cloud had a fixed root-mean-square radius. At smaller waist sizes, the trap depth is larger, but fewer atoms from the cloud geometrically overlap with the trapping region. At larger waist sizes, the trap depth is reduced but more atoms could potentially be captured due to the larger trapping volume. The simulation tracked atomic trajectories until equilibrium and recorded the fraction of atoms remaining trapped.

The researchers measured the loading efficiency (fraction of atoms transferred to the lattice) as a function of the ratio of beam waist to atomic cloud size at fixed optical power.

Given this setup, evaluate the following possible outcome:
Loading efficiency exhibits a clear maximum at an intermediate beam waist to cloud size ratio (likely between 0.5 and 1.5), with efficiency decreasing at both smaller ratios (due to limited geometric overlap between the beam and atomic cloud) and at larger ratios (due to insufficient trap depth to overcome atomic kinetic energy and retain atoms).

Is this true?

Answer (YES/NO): YES